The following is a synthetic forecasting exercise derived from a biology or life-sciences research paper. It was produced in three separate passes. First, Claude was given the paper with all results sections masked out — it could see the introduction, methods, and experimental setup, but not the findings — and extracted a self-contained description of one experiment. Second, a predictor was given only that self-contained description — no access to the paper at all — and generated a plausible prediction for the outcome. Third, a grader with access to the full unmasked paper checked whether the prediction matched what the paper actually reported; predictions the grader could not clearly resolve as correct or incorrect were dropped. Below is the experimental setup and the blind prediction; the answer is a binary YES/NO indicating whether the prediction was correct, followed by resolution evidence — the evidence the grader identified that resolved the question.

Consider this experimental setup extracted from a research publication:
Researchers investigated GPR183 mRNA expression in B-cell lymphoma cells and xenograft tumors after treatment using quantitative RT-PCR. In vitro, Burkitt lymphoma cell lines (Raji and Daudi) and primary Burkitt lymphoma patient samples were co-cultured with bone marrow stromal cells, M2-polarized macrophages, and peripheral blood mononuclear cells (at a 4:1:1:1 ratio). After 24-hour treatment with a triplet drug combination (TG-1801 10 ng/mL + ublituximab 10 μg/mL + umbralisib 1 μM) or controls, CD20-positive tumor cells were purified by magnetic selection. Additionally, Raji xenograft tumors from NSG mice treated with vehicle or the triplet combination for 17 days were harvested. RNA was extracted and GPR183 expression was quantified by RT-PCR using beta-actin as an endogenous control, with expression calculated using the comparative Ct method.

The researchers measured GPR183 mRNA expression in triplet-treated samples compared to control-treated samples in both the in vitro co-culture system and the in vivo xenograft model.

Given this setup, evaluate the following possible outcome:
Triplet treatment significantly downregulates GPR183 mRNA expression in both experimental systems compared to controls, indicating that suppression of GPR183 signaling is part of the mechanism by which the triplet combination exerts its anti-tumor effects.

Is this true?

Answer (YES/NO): NO